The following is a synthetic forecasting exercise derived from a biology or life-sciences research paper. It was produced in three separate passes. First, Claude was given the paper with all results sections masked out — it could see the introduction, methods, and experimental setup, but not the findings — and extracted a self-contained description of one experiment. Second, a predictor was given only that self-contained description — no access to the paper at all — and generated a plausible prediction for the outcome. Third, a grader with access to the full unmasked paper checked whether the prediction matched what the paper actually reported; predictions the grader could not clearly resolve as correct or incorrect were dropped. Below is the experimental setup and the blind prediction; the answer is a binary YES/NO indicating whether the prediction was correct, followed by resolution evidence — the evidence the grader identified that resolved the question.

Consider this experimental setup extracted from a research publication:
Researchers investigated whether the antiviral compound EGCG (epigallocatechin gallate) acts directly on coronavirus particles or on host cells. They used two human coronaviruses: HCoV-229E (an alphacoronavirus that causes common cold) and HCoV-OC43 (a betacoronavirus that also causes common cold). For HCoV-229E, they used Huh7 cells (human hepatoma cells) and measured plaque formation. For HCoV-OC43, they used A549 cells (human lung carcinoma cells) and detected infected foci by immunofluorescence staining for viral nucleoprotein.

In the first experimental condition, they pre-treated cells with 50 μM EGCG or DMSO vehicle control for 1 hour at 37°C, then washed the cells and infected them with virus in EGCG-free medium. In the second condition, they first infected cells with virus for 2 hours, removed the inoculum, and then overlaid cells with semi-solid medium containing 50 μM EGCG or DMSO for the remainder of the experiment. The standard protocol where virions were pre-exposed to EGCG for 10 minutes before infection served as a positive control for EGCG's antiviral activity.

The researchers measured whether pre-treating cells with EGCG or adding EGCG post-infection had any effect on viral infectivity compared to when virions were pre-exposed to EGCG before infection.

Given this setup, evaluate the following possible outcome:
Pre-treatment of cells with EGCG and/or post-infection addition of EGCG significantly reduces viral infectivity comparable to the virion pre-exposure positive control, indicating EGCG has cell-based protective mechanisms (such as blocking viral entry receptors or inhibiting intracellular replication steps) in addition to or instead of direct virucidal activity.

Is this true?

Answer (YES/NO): NO